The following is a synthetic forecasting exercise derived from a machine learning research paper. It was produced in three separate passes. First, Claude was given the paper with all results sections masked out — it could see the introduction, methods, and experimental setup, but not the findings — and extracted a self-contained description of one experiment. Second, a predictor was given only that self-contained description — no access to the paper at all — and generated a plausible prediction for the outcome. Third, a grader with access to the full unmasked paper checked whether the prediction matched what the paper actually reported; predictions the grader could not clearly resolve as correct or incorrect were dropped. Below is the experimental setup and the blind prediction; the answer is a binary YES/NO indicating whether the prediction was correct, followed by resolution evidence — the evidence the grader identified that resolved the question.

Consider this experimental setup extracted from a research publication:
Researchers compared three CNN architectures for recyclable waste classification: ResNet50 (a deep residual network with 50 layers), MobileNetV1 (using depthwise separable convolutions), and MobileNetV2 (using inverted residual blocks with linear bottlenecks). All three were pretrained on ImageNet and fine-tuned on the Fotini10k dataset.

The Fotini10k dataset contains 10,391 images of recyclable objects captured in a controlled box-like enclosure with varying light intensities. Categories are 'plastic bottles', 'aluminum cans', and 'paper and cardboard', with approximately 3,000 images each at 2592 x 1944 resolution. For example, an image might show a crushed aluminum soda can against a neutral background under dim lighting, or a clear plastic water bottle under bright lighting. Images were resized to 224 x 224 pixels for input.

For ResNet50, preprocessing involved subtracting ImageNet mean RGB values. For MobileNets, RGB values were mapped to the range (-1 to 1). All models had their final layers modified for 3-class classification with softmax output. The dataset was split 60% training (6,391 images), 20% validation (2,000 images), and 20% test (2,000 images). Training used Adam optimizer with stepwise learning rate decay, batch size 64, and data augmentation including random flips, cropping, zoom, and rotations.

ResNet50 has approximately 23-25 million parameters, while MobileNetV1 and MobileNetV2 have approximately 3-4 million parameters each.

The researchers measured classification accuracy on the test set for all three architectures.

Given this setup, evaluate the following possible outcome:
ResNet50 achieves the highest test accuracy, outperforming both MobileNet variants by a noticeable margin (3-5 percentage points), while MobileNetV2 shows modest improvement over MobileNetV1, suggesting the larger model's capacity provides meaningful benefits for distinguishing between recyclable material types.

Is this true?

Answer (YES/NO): NO